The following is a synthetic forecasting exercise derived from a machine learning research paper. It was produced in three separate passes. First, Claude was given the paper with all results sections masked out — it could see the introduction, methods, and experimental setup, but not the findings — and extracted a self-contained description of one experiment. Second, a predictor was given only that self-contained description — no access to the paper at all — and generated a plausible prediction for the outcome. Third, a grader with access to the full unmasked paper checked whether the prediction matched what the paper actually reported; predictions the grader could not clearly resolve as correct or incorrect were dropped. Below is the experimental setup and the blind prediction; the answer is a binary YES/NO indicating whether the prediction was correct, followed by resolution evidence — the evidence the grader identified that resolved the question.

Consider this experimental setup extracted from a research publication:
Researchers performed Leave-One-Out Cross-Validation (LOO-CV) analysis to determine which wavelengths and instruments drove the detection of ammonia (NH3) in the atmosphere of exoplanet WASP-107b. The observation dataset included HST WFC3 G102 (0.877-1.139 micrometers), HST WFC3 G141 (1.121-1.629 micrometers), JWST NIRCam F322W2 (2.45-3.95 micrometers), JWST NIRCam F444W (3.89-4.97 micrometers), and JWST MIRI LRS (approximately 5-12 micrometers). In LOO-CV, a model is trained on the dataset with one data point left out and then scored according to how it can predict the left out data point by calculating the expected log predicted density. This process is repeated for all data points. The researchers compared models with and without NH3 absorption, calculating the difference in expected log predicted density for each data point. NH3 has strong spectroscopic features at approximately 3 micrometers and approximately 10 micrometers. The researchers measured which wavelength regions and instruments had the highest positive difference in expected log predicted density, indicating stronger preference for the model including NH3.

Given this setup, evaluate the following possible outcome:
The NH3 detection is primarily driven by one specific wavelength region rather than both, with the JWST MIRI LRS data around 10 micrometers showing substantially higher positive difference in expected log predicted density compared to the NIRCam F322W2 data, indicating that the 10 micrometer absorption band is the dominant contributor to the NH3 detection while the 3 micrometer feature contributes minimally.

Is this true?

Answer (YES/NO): NO